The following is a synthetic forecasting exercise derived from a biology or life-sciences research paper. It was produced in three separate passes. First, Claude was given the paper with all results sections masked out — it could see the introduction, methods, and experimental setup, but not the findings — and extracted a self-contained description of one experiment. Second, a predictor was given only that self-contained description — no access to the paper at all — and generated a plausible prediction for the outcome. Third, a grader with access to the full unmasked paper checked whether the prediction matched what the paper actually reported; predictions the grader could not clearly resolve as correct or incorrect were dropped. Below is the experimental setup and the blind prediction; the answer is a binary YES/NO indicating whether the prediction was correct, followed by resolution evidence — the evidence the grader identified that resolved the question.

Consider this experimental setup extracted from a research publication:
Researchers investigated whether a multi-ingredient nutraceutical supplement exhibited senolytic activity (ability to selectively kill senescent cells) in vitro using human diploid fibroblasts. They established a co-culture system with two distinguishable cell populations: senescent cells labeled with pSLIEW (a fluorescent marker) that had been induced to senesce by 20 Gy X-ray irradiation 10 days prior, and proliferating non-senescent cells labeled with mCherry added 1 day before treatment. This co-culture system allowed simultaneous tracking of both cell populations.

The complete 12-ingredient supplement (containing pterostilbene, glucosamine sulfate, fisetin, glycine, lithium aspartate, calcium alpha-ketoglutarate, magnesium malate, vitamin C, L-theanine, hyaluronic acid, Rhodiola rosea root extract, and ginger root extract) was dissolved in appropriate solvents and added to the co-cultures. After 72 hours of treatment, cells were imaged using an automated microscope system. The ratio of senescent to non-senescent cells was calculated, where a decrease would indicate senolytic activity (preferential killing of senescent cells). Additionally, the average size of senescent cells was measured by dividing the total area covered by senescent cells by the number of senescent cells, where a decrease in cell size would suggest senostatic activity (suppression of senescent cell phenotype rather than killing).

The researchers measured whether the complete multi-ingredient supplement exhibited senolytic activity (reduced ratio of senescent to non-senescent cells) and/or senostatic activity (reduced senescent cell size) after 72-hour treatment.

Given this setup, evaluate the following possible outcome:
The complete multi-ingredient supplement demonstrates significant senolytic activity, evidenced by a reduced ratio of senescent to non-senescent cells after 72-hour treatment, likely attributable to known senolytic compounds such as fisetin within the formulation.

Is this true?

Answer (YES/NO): NO